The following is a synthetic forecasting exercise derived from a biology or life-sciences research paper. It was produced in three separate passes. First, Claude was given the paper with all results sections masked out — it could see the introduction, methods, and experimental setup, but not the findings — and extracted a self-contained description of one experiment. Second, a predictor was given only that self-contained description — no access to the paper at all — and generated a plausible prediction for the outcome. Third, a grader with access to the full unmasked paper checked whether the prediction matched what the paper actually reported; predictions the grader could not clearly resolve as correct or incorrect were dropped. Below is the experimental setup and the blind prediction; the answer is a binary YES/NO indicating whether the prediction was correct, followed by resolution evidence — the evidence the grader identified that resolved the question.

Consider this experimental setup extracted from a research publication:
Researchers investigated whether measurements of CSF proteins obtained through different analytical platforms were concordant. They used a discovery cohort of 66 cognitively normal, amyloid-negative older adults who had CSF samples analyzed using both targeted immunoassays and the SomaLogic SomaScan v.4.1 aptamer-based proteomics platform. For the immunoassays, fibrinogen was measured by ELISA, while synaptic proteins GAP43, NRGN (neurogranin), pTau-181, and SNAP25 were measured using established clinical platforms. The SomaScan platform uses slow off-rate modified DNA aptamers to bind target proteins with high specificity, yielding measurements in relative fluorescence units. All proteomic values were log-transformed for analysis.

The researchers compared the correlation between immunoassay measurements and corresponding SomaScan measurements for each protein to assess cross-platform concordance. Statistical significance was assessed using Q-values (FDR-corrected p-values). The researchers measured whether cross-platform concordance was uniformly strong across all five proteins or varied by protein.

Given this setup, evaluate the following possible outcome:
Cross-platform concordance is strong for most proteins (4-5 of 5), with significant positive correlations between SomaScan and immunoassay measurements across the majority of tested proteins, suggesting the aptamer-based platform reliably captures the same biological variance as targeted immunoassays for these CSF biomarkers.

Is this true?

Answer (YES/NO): NO